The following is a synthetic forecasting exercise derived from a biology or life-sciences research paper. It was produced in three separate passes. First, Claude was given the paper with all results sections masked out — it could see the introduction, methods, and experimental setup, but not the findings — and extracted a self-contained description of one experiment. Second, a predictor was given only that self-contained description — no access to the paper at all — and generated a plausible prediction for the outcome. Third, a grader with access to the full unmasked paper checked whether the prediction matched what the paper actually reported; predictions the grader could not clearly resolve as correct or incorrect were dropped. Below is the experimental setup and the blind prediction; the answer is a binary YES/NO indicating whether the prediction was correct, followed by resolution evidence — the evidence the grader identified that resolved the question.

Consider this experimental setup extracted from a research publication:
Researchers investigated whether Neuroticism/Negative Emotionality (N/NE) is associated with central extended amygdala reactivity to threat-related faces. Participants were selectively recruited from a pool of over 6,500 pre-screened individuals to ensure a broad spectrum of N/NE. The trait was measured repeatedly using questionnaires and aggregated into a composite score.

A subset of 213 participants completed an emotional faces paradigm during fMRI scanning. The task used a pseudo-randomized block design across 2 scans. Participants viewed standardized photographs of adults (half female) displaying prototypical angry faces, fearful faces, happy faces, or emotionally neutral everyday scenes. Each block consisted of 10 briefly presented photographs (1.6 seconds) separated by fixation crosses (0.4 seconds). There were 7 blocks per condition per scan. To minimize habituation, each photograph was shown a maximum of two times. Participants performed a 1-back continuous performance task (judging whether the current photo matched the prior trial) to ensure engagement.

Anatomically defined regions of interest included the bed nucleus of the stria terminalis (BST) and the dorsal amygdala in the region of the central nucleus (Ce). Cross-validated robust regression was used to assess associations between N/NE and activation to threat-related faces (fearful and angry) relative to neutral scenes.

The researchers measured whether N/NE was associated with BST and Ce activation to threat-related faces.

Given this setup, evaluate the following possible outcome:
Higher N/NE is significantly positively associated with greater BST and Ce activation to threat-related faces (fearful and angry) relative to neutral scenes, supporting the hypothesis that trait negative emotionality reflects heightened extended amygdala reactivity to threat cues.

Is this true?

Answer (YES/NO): NO